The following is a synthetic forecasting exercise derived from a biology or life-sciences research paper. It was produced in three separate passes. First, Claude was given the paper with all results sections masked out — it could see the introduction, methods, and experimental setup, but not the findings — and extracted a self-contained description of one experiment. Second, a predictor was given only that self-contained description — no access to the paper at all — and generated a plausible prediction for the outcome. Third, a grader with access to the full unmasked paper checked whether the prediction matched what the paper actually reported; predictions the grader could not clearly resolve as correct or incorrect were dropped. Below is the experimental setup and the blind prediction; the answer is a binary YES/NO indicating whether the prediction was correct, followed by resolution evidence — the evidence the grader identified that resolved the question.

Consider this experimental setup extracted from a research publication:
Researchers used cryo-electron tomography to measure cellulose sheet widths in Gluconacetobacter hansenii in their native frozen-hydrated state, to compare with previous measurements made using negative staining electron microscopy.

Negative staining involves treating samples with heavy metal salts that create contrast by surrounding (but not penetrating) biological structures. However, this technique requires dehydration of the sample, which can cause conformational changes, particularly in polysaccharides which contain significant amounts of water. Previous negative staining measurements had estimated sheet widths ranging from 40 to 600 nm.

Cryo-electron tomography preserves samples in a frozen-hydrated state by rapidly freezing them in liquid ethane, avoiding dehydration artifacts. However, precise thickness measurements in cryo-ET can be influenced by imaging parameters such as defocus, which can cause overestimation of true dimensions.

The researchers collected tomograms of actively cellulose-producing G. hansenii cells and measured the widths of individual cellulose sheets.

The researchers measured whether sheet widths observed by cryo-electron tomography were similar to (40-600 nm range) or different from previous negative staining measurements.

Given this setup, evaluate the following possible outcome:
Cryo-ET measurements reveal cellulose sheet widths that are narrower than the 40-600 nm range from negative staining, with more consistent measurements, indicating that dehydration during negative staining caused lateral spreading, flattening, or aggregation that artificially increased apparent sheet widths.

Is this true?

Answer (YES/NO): NO